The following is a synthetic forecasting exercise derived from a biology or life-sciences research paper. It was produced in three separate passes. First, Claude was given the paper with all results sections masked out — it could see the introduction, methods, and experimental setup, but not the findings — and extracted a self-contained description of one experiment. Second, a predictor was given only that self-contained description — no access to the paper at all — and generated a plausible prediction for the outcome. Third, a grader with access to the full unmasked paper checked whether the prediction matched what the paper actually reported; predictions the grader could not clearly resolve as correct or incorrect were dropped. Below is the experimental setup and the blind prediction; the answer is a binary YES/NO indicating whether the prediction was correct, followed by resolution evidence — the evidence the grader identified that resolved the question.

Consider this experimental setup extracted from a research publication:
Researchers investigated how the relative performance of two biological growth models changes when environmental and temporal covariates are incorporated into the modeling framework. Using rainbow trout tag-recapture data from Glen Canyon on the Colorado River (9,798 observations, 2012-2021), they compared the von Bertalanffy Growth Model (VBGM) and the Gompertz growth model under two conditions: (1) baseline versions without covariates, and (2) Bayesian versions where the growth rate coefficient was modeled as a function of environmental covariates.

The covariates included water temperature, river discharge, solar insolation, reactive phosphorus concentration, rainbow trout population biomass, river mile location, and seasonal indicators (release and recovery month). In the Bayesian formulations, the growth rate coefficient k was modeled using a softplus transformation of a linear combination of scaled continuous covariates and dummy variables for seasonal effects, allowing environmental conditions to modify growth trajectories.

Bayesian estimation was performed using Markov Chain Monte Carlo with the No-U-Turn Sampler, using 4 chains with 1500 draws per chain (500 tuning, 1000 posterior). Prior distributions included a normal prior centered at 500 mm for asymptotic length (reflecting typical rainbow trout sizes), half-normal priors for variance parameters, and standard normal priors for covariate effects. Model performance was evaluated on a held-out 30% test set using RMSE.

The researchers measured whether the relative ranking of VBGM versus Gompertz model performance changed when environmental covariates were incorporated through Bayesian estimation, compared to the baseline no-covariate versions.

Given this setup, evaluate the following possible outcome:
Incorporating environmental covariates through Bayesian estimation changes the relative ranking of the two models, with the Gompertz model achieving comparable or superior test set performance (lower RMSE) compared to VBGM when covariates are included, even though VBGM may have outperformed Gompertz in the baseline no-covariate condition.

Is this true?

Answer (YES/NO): NO